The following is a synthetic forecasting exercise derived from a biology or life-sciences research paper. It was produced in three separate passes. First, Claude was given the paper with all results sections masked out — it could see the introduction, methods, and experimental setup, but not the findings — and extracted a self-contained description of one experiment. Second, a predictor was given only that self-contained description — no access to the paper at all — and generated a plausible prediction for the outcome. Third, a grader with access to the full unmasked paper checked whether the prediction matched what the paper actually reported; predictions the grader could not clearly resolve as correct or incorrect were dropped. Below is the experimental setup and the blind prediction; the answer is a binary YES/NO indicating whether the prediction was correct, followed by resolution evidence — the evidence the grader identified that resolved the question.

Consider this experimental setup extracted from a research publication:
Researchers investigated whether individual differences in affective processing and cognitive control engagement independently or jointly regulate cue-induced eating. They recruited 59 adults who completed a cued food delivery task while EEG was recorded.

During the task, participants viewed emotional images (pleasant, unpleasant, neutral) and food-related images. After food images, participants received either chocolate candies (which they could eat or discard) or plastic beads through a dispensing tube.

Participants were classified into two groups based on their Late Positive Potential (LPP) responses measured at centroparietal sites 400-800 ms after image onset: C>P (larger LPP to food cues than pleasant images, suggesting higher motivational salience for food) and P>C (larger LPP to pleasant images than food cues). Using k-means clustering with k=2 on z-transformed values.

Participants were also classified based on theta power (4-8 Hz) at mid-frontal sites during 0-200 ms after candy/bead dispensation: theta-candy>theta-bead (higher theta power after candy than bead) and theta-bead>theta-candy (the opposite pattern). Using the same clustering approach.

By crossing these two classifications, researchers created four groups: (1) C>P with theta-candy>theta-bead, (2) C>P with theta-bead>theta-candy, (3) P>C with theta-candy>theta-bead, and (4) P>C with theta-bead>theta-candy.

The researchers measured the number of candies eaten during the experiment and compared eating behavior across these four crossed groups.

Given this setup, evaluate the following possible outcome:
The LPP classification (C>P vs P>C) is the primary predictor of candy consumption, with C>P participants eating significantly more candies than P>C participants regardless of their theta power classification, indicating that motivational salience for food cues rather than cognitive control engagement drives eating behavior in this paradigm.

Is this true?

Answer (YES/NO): NO